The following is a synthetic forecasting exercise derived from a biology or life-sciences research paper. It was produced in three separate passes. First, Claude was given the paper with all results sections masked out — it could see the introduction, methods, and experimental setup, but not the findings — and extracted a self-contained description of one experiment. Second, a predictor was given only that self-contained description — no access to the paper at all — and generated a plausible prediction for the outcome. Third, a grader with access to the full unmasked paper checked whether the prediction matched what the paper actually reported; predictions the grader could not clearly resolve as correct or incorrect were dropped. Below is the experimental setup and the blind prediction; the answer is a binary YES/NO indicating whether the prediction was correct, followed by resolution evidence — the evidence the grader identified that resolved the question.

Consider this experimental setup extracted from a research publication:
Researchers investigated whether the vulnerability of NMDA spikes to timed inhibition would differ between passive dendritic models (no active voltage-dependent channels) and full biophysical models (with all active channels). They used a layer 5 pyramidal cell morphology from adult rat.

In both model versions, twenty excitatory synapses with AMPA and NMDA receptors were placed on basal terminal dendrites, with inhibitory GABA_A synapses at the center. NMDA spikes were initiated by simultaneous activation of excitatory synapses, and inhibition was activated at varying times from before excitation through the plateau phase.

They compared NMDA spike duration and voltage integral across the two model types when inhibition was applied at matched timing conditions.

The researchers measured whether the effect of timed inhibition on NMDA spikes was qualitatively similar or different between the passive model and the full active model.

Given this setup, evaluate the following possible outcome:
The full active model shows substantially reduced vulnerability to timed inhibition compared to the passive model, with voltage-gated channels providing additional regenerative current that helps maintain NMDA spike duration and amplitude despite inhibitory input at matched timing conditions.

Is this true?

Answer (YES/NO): NO